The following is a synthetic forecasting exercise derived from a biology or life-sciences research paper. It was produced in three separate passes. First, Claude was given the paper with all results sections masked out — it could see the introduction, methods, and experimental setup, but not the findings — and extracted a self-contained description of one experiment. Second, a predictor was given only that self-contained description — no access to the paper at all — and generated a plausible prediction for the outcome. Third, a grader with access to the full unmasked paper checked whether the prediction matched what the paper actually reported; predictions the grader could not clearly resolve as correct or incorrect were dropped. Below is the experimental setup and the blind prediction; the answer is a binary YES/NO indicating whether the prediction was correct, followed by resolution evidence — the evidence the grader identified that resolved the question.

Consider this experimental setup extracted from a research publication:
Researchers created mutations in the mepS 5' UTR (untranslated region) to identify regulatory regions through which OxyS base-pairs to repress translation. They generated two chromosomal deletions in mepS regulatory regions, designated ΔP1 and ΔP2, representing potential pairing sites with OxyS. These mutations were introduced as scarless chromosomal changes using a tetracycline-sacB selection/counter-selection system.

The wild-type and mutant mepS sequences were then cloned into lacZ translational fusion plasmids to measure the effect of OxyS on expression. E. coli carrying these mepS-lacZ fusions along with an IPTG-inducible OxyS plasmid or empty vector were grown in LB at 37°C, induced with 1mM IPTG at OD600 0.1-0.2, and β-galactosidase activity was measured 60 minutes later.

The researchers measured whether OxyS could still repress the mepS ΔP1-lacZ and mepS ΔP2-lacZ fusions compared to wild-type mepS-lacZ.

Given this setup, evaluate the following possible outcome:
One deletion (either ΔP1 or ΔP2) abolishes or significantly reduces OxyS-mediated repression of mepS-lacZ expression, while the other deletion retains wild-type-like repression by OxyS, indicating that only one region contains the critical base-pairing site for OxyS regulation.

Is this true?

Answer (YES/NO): NO